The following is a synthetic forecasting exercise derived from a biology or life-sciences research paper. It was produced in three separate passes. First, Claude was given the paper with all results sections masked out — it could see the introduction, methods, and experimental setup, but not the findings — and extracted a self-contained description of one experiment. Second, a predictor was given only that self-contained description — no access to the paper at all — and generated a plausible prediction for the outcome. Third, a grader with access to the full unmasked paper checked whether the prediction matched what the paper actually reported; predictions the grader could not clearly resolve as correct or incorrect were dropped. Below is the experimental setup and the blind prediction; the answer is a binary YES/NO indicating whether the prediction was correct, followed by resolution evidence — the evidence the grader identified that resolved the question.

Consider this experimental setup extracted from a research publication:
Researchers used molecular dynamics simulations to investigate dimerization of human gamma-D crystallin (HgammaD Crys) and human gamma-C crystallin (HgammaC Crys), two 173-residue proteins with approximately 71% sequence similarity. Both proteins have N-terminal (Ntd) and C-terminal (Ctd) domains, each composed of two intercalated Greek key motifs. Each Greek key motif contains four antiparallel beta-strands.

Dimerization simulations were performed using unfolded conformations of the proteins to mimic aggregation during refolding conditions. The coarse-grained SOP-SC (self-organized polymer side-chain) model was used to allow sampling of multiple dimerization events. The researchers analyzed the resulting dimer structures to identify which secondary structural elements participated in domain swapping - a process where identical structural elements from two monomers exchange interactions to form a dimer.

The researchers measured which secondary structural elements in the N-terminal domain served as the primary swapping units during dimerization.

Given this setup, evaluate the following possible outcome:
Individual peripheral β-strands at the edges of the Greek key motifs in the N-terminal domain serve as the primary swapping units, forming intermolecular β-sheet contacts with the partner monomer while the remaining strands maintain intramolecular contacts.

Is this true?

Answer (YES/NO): NO